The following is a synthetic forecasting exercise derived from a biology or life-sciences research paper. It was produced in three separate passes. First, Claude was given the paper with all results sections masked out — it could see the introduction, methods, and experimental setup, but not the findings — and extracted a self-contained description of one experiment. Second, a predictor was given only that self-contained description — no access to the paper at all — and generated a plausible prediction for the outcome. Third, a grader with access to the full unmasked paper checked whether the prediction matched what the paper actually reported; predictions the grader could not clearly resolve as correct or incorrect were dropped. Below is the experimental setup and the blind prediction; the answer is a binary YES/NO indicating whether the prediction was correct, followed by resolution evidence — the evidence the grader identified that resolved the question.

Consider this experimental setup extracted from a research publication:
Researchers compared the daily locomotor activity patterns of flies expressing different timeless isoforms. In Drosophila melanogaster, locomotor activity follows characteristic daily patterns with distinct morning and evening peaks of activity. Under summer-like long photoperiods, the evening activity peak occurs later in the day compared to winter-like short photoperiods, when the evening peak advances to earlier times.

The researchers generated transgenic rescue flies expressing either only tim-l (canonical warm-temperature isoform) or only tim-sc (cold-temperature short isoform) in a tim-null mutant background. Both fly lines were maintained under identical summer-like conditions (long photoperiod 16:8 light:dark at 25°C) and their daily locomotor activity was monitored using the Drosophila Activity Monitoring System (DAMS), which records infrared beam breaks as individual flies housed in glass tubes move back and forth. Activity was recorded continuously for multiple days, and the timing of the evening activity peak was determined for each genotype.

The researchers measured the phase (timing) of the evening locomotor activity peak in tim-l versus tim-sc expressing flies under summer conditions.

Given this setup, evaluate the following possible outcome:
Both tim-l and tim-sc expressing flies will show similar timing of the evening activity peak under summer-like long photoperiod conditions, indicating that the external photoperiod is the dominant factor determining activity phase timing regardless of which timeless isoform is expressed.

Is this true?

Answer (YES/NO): NO